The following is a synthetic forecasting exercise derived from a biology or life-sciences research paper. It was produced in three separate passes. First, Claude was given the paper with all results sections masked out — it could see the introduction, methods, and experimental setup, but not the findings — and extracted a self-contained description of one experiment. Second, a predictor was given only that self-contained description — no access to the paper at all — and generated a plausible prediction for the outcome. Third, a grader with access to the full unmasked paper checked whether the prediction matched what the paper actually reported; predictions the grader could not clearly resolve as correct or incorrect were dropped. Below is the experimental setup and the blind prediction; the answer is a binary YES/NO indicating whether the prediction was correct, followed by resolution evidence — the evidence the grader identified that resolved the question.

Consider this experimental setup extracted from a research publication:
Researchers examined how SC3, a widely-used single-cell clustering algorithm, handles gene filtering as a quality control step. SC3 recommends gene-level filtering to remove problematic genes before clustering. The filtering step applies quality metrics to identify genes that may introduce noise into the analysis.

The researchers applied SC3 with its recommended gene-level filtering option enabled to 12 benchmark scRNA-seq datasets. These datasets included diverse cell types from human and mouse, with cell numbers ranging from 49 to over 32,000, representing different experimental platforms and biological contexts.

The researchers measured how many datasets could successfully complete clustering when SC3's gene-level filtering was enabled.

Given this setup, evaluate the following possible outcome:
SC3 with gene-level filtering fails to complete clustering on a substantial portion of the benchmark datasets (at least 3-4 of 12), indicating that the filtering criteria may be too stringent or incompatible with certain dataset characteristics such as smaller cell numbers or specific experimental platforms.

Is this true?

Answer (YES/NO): YES